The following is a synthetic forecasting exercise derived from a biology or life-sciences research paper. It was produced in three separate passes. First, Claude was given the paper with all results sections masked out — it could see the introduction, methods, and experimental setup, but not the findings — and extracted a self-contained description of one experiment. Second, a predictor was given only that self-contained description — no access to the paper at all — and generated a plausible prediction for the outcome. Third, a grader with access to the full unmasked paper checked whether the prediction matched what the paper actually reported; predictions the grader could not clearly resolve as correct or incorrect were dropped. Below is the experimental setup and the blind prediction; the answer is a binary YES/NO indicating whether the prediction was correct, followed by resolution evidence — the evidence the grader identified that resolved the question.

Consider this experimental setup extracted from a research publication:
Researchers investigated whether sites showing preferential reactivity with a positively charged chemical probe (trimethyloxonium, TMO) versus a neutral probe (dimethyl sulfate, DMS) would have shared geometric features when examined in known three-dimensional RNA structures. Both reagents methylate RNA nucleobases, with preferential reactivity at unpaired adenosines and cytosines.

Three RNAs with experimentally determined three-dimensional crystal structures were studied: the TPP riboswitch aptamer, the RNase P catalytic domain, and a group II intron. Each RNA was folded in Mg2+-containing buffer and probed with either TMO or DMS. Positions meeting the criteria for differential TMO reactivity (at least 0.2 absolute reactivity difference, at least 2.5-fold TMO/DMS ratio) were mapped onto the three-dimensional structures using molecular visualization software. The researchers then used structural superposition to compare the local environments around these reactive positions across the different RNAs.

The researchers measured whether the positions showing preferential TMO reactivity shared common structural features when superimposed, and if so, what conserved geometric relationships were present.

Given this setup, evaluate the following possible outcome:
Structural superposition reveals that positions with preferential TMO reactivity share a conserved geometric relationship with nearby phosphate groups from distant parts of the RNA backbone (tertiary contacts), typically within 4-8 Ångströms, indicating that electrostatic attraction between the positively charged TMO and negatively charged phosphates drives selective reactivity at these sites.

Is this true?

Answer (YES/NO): YES